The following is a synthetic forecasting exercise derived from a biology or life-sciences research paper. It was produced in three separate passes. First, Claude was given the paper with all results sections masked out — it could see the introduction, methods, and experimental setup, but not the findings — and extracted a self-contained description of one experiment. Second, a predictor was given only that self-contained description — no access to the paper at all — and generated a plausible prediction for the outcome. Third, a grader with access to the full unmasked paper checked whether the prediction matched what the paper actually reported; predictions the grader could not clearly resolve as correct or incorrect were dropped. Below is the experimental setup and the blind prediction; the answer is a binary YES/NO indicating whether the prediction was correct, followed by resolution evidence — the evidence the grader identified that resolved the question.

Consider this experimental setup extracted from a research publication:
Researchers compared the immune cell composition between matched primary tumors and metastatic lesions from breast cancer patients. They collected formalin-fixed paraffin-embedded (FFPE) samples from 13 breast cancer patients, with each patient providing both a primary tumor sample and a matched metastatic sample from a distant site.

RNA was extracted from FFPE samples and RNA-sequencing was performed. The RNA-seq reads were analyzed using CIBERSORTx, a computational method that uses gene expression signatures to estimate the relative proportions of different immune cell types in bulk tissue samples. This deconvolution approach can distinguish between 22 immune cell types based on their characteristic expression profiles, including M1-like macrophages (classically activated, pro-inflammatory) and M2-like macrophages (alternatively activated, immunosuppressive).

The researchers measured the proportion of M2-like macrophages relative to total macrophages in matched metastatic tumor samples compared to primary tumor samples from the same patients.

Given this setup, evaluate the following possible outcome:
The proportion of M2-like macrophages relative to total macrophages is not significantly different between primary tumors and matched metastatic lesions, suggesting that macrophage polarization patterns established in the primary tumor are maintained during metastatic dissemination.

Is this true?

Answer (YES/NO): NO